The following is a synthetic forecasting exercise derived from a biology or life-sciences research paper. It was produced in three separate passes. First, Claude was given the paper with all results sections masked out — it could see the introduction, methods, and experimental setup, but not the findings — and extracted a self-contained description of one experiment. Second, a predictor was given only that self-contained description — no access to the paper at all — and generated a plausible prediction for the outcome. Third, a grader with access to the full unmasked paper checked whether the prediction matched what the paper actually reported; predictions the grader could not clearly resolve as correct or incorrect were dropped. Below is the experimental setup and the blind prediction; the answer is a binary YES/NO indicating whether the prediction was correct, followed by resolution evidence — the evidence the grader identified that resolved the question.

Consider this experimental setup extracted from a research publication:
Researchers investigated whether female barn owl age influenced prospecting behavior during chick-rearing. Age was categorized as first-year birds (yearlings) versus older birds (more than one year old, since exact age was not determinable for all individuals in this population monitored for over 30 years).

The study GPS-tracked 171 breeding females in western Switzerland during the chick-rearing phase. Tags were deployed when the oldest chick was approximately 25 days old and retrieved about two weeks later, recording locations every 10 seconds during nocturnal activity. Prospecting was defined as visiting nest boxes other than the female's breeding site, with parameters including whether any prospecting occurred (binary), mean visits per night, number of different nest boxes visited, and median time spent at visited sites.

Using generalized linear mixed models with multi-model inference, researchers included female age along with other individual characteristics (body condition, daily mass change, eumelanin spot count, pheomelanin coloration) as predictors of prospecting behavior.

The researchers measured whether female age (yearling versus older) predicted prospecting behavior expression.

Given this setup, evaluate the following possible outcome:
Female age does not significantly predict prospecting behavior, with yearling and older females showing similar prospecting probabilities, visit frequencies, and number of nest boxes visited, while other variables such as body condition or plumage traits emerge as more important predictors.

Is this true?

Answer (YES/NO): YES